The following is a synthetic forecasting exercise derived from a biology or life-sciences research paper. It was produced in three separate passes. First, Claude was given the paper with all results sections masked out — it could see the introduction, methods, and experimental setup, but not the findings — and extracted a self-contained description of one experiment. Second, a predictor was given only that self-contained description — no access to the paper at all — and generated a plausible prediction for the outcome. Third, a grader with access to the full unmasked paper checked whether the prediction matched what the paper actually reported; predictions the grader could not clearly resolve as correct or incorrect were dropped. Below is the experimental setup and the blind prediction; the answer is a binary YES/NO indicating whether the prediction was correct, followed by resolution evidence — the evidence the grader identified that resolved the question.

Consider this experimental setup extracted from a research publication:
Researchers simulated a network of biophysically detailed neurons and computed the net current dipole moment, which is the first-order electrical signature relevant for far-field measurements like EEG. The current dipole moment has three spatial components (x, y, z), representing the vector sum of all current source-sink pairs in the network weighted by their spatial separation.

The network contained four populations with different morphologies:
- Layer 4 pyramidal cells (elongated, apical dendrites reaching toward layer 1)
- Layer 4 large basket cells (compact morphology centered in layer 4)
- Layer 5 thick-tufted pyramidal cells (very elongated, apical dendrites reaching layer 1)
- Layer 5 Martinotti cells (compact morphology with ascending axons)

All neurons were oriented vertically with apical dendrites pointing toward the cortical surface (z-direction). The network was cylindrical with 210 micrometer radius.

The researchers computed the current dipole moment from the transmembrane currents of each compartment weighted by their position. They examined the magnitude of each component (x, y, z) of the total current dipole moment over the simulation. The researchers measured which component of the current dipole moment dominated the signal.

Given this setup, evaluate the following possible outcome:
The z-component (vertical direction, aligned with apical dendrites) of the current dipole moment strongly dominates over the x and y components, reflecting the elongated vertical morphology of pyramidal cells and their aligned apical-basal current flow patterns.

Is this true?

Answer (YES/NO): YES